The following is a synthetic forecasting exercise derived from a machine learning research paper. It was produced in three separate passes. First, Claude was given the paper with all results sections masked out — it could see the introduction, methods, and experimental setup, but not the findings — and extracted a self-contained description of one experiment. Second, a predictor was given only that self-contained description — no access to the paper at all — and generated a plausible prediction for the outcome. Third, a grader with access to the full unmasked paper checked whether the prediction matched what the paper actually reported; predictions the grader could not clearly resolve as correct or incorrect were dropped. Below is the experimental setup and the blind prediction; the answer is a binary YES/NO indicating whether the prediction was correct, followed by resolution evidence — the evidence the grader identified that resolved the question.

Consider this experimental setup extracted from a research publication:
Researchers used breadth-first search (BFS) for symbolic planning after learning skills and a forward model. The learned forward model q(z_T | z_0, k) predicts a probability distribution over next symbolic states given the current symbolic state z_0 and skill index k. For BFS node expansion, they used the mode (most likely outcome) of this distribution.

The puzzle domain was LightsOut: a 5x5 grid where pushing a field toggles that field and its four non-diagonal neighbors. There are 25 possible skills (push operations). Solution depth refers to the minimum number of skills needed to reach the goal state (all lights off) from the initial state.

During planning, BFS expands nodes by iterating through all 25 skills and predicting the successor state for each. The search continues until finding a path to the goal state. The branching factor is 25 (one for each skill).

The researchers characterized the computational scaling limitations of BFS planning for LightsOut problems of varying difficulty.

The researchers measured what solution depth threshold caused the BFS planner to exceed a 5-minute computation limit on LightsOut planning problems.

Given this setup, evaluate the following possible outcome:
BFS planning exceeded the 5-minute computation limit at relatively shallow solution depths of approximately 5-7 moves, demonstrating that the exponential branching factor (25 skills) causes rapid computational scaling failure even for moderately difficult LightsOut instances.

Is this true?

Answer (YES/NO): NO